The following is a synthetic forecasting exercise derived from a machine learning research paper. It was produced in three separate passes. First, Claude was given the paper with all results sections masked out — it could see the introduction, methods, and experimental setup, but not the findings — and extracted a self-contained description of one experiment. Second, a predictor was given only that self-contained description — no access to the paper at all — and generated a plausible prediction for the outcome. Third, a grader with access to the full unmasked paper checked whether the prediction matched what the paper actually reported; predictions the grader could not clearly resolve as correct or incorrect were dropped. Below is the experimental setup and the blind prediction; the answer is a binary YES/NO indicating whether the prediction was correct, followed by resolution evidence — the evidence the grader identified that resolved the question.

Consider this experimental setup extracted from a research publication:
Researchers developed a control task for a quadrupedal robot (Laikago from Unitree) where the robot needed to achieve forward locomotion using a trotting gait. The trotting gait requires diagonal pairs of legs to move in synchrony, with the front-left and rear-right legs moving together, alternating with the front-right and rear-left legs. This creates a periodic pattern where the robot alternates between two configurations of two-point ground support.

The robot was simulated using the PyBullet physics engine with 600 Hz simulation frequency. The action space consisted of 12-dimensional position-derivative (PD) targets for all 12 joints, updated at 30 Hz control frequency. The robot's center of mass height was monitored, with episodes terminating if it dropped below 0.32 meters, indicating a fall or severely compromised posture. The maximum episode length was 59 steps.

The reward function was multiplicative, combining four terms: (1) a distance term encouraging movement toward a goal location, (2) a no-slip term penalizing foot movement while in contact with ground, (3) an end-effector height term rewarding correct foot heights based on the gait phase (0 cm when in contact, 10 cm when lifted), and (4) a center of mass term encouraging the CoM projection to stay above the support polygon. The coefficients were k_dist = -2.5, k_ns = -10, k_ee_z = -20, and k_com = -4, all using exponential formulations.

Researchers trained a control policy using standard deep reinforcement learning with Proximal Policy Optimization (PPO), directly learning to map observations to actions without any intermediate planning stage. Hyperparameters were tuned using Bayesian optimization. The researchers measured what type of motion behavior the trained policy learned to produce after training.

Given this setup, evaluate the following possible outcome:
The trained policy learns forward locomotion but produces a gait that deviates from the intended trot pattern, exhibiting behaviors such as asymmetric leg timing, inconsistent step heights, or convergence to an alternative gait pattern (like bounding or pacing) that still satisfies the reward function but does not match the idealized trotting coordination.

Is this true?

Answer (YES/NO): NO